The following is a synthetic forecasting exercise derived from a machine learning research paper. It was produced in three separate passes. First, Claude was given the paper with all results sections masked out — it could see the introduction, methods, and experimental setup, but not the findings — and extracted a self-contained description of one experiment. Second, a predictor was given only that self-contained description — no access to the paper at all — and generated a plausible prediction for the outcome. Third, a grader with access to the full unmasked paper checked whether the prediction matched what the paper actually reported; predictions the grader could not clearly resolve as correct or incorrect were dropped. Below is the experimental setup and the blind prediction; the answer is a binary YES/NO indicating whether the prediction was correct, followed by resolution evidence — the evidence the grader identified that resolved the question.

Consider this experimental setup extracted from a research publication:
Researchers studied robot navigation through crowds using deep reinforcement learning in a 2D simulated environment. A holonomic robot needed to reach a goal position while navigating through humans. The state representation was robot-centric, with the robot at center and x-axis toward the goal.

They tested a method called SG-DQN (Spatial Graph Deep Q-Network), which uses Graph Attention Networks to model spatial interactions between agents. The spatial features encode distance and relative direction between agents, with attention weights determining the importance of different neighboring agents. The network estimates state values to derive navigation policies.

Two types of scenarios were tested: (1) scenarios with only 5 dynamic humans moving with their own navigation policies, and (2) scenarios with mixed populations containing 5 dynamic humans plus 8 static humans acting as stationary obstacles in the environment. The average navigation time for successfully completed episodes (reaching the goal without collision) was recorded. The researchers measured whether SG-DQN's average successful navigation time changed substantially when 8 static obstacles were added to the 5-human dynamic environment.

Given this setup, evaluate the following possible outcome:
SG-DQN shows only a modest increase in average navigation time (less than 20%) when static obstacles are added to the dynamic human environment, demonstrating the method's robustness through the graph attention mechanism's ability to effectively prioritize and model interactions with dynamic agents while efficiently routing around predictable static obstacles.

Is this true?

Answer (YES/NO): NO